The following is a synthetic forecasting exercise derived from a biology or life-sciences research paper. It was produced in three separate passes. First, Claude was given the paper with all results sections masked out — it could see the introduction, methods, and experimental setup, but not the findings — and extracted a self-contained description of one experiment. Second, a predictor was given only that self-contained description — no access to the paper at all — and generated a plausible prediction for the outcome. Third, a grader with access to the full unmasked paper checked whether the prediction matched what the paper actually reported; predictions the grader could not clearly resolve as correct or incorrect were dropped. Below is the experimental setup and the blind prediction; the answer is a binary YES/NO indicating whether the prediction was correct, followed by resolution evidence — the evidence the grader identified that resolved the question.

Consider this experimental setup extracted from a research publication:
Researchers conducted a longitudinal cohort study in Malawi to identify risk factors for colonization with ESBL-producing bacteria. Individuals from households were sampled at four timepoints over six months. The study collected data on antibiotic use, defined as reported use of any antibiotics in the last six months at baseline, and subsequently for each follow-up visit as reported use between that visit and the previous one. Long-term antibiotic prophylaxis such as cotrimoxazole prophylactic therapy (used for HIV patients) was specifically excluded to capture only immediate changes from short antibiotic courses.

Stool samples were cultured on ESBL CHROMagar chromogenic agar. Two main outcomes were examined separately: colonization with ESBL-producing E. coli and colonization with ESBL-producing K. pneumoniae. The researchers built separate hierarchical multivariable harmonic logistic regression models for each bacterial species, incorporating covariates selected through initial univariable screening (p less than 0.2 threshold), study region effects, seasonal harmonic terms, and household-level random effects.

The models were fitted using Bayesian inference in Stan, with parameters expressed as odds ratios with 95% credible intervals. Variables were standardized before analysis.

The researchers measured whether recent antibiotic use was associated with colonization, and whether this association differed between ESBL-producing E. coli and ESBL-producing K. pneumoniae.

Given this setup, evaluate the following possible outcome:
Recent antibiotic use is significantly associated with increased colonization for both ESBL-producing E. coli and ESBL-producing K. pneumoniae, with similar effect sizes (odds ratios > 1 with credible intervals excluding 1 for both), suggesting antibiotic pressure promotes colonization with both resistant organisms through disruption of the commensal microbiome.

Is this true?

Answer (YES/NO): NO